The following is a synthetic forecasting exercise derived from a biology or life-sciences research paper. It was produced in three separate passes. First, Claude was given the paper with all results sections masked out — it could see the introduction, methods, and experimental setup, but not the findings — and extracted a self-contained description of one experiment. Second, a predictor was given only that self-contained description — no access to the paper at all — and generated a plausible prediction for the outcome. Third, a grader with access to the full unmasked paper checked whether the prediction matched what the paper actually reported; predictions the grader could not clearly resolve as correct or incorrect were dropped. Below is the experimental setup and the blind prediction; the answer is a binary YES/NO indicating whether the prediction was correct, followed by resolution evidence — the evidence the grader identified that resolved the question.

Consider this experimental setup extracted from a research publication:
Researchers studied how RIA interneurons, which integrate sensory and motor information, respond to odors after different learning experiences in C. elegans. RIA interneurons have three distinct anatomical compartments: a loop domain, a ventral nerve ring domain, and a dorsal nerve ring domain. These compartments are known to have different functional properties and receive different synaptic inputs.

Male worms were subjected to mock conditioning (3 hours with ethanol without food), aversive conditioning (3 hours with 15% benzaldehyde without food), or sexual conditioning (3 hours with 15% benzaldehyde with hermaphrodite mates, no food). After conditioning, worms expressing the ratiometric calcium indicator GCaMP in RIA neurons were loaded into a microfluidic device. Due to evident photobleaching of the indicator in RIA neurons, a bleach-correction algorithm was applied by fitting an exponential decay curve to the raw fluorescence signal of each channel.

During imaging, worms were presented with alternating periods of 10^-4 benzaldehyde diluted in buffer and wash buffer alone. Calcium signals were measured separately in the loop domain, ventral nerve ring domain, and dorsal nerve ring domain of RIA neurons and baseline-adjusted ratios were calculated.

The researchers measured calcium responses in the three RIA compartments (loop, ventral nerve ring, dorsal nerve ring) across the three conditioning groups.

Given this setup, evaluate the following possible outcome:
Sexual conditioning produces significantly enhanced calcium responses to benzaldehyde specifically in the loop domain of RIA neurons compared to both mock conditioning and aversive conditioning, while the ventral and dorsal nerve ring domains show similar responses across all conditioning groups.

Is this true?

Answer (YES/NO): NO